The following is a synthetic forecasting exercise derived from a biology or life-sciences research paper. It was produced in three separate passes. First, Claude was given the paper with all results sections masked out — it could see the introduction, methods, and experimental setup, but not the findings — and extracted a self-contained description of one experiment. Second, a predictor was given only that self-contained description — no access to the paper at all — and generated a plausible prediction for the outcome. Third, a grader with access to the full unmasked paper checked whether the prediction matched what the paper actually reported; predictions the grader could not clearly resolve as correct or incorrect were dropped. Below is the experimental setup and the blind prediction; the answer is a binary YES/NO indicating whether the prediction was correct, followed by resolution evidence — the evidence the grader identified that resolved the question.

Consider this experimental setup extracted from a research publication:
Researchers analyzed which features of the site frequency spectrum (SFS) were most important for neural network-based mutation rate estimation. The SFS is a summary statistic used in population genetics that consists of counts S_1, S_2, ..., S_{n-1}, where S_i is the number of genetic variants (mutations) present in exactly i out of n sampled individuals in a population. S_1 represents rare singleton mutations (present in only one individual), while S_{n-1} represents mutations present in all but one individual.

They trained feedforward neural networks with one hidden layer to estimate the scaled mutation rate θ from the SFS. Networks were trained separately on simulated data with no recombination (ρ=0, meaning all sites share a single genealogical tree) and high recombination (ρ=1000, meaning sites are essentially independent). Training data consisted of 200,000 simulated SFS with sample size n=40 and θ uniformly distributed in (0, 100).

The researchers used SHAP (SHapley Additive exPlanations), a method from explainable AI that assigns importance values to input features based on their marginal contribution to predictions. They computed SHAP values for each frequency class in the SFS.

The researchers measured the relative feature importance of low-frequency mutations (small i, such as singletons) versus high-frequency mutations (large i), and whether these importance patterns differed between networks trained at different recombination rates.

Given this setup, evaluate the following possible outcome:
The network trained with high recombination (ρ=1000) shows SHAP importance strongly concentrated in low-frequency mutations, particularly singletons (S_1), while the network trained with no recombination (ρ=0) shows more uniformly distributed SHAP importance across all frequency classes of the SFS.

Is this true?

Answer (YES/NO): NO